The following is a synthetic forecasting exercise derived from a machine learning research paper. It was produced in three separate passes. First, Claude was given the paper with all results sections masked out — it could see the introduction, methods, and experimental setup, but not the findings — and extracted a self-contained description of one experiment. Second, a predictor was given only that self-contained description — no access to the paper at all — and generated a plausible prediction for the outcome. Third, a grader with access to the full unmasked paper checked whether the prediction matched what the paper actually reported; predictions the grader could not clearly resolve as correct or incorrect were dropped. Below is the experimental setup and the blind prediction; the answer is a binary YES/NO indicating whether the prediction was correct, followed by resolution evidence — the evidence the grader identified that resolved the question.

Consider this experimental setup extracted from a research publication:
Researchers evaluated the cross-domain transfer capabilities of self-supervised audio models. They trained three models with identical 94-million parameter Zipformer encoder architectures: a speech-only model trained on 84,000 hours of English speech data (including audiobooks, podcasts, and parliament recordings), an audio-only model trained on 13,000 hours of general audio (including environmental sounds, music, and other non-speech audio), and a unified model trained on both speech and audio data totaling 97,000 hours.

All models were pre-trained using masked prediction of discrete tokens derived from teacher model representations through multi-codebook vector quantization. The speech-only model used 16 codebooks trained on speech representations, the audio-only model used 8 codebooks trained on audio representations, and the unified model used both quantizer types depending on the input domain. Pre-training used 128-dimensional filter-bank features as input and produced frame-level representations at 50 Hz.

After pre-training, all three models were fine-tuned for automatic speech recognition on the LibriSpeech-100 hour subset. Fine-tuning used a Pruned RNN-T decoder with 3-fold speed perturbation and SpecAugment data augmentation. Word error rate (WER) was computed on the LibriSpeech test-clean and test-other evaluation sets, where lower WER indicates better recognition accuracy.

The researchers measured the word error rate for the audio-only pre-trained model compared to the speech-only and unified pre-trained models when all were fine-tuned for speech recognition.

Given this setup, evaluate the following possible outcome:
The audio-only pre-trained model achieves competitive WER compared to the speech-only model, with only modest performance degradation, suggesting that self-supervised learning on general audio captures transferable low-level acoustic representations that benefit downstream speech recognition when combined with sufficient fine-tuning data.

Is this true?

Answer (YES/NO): NO